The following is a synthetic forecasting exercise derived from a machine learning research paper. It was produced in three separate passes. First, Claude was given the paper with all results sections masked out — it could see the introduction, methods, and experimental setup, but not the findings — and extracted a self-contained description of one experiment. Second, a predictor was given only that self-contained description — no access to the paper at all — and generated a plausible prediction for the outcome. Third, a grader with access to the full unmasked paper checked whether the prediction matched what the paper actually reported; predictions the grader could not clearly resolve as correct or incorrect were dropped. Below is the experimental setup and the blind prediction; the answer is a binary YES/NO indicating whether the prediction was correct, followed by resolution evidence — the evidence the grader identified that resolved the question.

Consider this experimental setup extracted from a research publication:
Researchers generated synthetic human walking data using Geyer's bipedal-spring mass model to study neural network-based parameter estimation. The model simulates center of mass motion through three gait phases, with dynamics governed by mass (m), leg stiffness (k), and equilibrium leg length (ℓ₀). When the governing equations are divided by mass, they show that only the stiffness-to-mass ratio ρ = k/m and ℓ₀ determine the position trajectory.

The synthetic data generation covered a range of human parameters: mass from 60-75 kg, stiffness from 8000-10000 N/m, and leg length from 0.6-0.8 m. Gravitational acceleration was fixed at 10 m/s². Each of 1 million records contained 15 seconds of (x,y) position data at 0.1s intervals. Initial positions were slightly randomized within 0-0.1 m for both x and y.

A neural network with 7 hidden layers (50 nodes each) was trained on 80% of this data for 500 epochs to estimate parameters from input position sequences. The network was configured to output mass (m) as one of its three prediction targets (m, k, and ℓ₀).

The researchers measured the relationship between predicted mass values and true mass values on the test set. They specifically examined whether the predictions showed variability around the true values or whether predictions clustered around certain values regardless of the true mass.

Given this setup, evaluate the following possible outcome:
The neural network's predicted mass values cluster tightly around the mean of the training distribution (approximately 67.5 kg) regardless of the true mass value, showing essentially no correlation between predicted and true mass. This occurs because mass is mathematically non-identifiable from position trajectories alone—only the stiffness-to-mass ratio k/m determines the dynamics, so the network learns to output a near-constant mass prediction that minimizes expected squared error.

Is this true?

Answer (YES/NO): NO